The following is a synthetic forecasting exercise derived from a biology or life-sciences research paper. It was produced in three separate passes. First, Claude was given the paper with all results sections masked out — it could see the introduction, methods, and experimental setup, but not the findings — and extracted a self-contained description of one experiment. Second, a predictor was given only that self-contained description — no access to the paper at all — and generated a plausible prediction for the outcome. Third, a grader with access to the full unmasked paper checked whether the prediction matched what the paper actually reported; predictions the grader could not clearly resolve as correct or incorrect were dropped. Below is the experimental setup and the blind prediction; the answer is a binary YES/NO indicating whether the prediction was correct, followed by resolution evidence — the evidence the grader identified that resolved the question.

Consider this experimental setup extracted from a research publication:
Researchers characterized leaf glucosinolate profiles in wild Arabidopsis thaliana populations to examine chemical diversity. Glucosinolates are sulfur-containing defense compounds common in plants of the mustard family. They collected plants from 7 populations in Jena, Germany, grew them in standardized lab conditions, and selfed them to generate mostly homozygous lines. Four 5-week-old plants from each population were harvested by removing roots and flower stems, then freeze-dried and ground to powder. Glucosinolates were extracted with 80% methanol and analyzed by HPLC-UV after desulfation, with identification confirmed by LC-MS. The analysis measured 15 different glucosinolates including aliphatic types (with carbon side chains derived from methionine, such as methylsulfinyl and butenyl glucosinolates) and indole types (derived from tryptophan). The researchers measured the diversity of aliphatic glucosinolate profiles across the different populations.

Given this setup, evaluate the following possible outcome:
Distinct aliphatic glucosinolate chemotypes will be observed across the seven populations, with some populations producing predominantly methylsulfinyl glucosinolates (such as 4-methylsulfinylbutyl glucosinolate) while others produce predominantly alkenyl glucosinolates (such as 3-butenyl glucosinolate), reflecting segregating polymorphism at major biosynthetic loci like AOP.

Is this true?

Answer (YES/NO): NO